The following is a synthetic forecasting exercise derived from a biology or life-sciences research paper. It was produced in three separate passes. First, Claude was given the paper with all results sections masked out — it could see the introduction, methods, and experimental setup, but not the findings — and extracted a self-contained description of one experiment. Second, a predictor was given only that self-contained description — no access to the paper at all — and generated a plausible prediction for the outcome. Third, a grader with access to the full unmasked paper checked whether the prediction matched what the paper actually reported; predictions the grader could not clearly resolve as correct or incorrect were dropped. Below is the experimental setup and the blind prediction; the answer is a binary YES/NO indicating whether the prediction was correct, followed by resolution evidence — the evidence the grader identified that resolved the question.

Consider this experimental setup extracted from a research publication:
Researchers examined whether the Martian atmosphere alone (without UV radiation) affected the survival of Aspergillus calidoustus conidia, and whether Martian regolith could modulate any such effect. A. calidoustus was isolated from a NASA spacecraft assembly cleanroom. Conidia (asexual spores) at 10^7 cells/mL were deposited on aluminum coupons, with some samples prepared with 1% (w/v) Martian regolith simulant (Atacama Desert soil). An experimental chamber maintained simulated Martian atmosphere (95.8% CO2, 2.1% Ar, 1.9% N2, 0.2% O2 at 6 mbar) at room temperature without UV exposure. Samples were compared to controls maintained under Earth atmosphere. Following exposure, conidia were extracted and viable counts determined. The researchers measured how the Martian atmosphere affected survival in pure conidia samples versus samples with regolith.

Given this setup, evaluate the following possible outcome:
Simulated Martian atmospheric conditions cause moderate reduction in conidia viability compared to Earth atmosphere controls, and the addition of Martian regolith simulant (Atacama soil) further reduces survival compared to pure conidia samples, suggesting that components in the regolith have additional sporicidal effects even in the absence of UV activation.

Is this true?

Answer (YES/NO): NO